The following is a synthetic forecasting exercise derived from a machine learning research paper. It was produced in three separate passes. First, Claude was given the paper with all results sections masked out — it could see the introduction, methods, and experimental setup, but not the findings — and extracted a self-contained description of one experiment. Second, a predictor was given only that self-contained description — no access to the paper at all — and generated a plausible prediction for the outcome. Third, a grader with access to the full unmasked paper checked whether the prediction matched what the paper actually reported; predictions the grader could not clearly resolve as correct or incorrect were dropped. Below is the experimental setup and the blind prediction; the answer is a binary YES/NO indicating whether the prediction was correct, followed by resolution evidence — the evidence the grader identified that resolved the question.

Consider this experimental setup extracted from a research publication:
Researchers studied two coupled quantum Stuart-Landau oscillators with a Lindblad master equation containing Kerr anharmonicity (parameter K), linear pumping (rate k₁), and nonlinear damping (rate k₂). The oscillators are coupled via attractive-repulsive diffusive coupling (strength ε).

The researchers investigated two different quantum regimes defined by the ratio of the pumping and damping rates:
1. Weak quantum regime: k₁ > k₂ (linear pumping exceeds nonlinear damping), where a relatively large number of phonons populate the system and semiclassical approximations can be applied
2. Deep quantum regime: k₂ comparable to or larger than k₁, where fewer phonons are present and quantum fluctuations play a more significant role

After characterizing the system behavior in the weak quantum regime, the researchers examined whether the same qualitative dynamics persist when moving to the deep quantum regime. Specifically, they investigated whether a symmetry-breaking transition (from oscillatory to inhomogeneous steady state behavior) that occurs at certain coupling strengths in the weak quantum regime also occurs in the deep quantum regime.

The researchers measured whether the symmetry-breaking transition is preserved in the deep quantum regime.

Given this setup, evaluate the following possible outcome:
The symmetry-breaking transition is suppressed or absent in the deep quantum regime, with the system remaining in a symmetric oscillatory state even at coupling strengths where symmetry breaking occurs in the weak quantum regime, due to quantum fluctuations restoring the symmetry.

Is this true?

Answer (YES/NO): NO